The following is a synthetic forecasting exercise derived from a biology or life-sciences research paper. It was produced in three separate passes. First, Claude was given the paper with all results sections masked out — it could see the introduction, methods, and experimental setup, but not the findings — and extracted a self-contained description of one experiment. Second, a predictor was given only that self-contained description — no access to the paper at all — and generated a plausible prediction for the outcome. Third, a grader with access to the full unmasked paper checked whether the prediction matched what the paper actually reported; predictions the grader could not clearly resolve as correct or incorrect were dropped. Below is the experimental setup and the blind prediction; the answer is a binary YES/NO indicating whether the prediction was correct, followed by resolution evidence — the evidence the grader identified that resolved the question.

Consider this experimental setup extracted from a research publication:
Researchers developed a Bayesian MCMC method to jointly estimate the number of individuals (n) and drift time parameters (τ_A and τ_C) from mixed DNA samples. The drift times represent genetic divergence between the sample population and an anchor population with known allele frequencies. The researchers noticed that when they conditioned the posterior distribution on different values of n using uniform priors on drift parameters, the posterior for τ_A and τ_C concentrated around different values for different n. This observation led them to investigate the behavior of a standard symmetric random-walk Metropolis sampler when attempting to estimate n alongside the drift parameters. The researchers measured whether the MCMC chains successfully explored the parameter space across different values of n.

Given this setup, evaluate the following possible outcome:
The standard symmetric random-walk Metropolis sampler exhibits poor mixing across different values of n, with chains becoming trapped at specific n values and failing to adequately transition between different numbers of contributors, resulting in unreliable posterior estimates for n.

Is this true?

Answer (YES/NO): YES